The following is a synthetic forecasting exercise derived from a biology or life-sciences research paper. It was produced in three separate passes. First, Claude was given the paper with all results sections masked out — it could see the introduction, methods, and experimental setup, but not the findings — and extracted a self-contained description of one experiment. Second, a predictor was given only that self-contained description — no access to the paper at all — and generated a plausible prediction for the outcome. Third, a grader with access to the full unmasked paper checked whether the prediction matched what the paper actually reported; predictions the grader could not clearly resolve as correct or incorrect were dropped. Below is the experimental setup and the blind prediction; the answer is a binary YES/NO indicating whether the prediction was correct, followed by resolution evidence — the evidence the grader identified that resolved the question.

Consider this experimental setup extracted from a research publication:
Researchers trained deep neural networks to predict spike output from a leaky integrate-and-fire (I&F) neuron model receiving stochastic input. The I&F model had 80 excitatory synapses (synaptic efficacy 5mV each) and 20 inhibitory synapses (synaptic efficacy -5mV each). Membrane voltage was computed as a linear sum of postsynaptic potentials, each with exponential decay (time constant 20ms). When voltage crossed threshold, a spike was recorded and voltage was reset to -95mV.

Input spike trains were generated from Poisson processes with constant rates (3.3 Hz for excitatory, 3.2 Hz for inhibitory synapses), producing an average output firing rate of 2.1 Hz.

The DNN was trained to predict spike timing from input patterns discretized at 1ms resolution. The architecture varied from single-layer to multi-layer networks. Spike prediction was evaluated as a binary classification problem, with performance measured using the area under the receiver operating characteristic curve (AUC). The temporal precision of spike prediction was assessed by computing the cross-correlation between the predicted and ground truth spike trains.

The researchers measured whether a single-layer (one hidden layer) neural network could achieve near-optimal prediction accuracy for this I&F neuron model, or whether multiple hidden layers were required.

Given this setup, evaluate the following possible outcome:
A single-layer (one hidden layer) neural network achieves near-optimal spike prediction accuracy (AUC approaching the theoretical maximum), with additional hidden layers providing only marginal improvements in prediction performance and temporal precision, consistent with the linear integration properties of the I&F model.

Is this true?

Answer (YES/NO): YES